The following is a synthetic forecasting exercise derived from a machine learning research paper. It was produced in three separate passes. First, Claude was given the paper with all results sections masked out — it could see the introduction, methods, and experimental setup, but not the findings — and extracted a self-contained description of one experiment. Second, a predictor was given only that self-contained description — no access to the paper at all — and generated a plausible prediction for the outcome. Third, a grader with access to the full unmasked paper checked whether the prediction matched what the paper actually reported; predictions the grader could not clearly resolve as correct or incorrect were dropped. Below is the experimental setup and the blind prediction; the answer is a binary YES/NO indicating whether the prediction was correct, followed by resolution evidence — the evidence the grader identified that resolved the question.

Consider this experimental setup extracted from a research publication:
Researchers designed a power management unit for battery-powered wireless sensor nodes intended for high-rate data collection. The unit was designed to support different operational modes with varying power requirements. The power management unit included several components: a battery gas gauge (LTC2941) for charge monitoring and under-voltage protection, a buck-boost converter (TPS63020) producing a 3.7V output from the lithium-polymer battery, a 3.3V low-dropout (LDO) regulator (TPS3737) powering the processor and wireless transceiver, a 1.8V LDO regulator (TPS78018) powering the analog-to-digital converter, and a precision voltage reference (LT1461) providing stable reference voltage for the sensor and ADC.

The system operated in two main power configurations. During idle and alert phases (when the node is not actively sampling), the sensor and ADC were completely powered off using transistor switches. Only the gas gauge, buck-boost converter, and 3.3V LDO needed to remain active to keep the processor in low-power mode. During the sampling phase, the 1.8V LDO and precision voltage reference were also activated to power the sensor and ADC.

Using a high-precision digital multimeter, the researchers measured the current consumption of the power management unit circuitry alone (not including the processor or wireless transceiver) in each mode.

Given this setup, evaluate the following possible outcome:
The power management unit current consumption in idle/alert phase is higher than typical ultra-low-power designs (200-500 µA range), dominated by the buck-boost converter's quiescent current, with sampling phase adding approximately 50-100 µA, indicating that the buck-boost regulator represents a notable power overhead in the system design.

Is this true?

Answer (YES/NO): NO